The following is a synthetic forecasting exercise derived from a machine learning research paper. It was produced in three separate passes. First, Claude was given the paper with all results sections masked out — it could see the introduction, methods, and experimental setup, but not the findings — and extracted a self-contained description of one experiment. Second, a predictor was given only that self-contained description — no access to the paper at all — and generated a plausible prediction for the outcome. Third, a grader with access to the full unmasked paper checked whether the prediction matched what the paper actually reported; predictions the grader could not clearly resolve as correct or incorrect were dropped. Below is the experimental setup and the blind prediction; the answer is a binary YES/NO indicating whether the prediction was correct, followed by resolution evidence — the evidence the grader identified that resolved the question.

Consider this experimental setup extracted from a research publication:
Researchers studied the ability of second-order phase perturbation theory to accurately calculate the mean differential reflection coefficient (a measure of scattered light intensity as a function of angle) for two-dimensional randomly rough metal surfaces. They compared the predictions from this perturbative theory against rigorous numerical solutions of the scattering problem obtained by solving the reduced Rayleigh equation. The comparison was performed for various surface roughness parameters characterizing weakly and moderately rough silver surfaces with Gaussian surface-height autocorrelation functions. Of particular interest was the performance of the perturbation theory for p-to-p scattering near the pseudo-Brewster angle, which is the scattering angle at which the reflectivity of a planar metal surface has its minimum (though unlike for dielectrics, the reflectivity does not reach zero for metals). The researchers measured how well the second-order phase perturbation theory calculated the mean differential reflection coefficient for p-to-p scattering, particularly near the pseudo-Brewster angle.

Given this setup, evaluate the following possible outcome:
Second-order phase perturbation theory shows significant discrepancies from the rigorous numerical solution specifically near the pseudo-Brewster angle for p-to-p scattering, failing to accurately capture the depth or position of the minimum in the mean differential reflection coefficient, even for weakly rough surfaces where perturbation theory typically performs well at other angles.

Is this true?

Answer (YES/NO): NO